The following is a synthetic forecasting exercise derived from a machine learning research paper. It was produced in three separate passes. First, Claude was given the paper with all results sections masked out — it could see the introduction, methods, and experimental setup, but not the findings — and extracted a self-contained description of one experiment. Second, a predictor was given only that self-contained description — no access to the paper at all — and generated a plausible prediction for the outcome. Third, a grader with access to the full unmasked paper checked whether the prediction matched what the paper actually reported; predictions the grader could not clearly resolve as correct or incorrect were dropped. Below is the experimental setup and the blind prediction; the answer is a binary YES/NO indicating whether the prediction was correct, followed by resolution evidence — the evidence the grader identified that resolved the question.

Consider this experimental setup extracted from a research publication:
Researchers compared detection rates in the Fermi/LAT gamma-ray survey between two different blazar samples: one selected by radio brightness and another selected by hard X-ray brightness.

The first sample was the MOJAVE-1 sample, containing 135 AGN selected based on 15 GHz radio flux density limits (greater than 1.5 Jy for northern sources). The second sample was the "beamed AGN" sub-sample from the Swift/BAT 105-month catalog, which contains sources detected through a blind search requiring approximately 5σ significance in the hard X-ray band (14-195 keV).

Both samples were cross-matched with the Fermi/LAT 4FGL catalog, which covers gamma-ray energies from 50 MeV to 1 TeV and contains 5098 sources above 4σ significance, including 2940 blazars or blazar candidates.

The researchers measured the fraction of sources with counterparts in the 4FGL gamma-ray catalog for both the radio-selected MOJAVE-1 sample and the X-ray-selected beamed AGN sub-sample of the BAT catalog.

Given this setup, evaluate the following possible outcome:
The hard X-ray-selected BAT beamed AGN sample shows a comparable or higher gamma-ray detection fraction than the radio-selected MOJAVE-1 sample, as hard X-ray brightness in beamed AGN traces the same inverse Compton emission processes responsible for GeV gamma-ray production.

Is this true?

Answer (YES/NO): NO